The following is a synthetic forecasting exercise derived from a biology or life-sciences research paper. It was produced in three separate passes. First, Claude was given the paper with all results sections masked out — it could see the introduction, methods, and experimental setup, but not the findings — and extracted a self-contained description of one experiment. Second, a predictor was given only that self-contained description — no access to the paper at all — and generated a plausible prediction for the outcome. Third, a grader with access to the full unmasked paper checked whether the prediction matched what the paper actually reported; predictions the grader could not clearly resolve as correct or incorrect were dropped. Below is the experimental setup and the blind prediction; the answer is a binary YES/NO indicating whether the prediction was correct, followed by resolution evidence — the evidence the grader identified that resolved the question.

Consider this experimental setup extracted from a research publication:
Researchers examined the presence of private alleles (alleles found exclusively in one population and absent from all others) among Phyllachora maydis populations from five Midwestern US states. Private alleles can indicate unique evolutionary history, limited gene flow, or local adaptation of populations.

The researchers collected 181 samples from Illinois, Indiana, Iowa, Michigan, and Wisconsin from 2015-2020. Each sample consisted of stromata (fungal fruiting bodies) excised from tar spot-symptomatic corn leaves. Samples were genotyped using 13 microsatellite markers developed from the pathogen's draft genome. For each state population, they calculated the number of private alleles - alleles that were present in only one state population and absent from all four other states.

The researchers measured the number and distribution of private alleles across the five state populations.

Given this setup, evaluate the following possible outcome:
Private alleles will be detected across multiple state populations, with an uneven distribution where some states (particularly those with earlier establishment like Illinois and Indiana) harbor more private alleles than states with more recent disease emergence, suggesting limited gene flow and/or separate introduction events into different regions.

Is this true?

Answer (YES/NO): NO